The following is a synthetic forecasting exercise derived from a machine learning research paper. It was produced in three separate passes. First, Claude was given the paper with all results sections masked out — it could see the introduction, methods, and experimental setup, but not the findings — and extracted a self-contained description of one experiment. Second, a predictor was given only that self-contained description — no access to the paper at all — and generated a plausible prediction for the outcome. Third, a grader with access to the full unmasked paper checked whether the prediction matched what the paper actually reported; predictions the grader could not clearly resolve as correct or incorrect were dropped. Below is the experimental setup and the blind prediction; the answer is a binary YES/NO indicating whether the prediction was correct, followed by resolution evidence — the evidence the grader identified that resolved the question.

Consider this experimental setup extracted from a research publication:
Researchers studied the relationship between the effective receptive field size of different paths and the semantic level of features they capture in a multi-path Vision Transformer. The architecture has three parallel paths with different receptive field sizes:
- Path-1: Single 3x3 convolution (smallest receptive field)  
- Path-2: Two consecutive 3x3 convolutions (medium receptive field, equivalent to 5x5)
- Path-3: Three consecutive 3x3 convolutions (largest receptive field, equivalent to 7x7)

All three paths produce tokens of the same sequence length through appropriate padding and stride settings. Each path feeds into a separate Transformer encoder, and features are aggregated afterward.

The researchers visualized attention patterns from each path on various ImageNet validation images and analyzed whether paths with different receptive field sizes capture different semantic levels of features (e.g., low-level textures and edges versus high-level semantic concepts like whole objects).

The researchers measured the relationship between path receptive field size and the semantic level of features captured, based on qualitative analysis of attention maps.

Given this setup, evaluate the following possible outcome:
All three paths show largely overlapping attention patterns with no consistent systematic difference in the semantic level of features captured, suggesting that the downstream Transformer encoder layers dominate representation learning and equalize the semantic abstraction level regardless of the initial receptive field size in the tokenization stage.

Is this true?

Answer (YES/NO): NO